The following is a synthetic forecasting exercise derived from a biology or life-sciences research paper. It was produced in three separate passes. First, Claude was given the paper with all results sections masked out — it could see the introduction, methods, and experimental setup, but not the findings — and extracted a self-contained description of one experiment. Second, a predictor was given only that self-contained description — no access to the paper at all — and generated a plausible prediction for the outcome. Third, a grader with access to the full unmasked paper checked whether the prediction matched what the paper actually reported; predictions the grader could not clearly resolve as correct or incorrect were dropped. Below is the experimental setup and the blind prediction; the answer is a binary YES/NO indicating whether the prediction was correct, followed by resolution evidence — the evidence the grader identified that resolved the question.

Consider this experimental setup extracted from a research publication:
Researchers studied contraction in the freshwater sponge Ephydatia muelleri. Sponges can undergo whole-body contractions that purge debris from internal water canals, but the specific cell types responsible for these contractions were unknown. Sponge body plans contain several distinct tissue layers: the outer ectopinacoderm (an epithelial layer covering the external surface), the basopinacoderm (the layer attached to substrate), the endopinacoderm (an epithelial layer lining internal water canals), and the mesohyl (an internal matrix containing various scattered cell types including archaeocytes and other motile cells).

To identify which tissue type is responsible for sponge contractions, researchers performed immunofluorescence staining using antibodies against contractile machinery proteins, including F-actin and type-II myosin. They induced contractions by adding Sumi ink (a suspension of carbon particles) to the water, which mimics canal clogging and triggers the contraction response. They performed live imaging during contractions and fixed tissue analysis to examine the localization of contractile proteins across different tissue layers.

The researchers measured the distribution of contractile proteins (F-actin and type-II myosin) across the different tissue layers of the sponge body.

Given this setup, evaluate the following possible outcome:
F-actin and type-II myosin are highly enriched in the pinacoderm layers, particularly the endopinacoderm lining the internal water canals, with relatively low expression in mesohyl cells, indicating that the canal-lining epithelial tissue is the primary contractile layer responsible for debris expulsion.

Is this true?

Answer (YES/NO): YES